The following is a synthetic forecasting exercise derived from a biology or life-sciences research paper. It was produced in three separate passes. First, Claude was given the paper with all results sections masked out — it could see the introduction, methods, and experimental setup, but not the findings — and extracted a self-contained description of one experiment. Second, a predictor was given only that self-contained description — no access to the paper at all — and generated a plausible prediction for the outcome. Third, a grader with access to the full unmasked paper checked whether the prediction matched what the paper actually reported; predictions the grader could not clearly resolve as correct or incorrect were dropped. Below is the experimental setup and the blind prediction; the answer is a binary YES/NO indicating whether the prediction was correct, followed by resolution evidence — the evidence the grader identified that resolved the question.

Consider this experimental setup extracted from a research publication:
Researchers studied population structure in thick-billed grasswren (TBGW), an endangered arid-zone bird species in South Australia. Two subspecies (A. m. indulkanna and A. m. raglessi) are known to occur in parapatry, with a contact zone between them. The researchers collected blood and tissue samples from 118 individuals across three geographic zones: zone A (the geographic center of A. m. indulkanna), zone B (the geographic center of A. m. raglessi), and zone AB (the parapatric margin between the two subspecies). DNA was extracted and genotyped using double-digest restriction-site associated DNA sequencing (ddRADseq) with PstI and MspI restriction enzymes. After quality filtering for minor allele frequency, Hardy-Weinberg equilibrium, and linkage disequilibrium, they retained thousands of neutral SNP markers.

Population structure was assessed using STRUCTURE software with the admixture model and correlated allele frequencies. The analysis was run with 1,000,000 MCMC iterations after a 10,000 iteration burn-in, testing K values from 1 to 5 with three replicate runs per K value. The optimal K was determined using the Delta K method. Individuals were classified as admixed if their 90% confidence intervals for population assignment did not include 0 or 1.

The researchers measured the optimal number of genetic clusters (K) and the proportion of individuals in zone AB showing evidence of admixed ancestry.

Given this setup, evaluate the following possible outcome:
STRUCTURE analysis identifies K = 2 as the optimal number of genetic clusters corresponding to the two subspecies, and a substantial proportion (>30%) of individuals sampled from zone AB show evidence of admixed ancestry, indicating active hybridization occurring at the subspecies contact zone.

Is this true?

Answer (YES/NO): YES